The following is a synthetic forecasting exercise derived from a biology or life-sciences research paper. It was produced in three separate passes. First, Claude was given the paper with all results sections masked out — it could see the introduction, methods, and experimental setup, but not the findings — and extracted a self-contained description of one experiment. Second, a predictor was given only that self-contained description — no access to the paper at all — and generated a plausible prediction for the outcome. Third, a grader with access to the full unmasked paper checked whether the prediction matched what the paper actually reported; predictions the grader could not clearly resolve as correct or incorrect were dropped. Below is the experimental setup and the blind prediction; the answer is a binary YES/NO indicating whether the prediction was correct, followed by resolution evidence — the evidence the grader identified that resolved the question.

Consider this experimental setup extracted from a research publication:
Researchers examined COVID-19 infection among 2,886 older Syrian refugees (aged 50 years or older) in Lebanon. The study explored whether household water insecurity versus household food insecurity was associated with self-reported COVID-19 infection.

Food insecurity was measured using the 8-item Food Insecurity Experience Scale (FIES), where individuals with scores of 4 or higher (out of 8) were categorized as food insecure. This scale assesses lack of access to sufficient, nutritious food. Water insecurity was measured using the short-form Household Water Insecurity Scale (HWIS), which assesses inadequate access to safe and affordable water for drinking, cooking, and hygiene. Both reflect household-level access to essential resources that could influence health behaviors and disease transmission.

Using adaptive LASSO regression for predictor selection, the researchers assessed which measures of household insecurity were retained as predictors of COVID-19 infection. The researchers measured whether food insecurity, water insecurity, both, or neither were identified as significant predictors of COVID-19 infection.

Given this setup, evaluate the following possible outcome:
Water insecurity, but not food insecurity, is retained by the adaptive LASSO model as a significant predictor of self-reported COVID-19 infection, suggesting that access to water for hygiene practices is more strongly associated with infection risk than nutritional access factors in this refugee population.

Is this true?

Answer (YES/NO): YES